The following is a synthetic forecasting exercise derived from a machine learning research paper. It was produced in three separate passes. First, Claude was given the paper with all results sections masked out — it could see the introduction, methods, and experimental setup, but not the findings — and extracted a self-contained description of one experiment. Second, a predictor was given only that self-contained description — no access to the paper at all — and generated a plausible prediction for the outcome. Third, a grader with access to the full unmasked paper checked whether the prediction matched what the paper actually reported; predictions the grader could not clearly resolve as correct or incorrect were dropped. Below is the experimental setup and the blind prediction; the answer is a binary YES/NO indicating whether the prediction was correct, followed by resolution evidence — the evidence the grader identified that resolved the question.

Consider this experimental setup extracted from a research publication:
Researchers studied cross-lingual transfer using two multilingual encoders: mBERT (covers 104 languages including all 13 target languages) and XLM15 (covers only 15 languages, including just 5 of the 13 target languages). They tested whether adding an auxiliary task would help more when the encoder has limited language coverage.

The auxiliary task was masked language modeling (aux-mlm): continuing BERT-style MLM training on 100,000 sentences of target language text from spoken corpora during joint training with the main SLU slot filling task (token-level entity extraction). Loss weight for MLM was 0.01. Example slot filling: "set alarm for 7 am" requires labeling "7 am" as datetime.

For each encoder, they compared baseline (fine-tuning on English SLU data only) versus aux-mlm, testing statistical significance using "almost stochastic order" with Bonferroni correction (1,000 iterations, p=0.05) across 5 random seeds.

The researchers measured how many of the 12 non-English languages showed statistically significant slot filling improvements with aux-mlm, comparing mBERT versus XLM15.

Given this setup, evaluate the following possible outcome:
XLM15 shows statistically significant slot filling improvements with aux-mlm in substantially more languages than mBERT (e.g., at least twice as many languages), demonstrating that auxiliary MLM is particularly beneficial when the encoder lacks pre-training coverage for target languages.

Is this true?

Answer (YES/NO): NO